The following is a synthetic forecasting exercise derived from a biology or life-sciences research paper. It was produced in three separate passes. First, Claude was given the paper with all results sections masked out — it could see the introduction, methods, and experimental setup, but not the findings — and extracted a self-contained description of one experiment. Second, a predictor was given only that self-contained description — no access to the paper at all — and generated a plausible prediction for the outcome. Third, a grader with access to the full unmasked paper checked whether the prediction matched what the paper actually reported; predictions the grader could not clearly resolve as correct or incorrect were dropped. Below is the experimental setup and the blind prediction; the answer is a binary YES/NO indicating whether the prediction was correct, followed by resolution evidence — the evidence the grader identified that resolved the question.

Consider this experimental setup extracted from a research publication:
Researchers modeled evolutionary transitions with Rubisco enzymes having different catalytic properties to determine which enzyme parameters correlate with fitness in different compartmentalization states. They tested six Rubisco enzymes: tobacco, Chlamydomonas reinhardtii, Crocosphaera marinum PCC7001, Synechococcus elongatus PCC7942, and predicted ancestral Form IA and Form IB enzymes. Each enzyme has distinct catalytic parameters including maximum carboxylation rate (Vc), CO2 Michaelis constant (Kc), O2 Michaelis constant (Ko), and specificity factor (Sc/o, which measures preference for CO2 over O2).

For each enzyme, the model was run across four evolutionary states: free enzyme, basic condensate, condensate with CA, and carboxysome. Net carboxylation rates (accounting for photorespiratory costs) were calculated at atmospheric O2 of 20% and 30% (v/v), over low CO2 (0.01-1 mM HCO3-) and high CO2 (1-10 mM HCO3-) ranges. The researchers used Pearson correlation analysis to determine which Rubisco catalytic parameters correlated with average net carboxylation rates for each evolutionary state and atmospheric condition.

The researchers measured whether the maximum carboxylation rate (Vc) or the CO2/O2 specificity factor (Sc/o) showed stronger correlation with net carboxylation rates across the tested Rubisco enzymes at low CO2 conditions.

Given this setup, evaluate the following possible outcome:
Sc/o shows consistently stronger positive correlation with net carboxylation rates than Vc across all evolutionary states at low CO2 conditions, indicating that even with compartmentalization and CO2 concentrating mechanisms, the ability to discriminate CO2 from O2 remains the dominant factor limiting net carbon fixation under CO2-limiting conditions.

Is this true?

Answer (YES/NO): NO